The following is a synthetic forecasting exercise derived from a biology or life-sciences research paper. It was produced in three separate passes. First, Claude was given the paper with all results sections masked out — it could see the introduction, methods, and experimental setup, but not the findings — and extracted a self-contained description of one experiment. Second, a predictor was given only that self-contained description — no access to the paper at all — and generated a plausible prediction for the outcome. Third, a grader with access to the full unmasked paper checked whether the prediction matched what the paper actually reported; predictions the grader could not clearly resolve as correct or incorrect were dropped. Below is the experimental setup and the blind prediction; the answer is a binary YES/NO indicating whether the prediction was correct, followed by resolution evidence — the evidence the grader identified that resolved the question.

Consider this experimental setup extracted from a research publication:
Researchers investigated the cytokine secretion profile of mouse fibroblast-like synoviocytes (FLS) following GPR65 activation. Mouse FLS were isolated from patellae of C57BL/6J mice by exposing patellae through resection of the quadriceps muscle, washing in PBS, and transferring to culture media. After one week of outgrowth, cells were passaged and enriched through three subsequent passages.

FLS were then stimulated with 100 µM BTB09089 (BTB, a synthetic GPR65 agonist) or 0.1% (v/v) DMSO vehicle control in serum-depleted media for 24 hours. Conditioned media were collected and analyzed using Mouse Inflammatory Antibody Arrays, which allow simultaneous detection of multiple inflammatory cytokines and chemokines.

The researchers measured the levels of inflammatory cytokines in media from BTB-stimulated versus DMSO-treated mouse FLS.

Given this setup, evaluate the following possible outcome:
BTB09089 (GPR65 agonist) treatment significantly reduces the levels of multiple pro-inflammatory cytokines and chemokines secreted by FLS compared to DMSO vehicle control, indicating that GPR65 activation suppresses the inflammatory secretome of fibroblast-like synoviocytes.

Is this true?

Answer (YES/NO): NO